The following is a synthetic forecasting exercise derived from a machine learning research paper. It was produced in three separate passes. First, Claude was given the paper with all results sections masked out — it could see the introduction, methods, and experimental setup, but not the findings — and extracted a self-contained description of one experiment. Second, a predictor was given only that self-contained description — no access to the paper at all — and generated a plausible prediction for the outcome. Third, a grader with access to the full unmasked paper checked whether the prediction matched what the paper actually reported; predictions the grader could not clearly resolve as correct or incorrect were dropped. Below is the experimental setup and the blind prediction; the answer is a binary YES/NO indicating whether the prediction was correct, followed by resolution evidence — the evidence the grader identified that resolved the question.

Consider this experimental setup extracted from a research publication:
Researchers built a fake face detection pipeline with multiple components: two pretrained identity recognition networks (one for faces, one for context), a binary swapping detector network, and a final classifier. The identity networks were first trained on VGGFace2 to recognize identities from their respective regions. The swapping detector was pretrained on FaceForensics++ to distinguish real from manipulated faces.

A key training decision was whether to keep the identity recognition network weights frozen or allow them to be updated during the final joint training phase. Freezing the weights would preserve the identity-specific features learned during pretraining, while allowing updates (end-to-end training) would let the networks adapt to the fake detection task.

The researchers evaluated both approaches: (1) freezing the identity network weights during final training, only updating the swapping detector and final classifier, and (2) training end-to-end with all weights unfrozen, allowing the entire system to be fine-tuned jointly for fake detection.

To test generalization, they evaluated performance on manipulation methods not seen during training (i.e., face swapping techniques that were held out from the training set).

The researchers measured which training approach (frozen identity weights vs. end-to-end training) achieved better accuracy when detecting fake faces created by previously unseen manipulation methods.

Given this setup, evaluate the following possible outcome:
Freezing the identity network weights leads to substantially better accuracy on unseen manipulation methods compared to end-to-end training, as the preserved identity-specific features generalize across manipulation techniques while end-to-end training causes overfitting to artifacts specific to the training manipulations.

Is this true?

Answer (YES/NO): YES